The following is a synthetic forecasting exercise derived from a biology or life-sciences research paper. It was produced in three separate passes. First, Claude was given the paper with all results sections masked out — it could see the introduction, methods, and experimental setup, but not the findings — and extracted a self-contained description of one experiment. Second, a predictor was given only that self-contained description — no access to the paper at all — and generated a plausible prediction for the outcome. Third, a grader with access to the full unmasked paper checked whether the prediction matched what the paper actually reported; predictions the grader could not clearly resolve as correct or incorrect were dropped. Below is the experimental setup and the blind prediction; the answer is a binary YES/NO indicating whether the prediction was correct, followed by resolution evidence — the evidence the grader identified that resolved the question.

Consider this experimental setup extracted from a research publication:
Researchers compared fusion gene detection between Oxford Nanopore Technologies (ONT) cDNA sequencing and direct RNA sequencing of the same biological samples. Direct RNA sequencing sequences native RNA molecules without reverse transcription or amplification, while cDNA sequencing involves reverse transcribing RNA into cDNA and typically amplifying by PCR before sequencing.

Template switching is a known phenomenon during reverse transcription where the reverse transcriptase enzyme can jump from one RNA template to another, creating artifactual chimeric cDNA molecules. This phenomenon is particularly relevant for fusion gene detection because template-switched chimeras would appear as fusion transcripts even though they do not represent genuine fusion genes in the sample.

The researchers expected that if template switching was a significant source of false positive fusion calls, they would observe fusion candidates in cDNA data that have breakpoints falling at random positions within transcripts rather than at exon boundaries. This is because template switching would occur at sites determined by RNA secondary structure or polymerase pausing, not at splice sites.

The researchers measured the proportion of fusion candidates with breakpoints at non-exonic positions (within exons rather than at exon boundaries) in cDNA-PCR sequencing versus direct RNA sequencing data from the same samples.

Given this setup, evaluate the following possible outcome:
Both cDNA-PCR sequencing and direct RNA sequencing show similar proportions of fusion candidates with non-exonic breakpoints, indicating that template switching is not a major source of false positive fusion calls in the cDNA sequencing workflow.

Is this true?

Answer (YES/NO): NO